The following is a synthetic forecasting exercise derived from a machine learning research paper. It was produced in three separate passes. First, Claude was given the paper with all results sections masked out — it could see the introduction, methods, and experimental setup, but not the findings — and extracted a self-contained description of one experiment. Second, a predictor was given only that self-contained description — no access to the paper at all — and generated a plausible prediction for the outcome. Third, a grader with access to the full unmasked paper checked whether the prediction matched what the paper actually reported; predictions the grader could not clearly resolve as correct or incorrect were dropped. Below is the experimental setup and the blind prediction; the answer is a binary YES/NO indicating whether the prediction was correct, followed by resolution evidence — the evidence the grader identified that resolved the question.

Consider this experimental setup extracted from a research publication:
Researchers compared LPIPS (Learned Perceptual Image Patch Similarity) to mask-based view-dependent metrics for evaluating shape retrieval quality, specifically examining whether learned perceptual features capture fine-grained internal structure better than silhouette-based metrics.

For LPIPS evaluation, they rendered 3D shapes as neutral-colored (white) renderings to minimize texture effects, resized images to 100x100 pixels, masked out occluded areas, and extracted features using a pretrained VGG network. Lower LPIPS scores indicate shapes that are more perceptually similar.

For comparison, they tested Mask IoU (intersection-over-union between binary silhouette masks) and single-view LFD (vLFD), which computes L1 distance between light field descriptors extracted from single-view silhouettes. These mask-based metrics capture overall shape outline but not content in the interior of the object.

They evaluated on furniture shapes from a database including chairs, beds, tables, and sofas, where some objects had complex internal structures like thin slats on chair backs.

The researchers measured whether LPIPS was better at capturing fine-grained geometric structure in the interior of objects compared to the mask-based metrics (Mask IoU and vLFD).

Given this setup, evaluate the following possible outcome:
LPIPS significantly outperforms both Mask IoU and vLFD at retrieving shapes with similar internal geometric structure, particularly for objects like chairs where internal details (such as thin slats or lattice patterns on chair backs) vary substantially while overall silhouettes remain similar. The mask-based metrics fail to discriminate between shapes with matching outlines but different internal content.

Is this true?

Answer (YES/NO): YES